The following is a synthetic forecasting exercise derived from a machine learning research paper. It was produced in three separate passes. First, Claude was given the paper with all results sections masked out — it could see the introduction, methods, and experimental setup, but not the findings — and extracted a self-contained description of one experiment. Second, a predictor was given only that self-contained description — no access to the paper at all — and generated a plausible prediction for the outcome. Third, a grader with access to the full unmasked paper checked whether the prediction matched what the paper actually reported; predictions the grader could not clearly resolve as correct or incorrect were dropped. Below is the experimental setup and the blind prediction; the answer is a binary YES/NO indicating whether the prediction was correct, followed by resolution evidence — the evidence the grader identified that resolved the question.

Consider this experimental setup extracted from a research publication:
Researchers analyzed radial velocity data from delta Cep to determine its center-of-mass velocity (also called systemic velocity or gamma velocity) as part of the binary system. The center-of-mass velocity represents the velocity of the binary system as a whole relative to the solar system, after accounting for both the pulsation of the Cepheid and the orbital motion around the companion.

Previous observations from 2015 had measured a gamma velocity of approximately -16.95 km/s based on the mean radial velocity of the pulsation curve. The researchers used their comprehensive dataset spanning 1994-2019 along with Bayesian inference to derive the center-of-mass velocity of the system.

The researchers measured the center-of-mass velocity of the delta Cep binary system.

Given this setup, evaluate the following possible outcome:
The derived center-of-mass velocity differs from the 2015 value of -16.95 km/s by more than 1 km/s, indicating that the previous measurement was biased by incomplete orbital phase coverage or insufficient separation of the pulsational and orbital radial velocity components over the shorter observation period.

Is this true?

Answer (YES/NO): NO